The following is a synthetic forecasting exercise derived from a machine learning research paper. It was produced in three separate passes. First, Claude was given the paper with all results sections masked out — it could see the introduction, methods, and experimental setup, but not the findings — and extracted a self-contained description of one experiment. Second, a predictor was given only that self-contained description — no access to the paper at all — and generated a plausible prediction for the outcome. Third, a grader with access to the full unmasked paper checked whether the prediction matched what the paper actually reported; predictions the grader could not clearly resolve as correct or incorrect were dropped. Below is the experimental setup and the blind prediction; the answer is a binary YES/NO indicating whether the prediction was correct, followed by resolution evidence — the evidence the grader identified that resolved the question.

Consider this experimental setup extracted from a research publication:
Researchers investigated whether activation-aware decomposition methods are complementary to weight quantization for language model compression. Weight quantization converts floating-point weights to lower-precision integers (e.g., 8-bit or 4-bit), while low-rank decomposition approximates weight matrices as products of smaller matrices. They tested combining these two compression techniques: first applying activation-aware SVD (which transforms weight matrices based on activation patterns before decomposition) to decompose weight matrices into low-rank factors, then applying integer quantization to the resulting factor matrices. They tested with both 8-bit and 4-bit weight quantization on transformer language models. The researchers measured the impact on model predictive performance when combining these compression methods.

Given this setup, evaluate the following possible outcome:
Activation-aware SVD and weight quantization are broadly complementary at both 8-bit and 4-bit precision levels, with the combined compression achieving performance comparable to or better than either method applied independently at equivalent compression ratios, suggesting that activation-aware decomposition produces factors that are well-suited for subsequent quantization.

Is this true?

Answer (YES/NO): NO